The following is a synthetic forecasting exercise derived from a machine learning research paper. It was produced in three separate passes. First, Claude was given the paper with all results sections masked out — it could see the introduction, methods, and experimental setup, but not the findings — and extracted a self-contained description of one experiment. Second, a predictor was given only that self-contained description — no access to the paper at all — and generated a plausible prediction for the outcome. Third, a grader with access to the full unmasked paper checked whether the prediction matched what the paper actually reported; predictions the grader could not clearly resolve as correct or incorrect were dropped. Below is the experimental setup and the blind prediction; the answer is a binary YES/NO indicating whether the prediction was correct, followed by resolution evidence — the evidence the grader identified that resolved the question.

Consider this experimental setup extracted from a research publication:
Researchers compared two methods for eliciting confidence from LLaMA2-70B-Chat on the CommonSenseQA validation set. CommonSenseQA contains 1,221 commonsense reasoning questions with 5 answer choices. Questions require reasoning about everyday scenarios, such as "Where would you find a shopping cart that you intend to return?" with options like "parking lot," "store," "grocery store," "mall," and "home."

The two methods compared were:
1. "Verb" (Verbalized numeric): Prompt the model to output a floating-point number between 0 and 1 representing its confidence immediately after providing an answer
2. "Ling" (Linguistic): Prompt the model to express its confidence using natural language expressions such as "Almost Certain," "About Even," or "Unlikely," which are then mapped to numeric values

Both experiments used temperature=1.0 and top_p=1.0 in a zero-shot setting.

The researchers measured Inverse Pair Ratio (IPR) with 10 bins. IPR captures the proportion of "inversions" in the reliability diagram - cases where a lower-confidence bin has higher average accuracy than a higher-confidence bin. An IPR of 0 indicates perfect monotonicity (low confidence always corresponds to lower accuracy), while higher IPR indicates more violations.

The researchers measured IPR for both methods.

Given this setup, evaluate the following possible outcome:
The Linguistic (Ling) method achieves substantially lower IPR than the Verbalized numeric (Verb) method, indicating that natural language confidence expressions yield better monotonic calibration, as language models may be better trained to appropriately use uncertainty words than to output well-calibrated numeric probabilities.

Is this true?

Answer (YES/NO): YES